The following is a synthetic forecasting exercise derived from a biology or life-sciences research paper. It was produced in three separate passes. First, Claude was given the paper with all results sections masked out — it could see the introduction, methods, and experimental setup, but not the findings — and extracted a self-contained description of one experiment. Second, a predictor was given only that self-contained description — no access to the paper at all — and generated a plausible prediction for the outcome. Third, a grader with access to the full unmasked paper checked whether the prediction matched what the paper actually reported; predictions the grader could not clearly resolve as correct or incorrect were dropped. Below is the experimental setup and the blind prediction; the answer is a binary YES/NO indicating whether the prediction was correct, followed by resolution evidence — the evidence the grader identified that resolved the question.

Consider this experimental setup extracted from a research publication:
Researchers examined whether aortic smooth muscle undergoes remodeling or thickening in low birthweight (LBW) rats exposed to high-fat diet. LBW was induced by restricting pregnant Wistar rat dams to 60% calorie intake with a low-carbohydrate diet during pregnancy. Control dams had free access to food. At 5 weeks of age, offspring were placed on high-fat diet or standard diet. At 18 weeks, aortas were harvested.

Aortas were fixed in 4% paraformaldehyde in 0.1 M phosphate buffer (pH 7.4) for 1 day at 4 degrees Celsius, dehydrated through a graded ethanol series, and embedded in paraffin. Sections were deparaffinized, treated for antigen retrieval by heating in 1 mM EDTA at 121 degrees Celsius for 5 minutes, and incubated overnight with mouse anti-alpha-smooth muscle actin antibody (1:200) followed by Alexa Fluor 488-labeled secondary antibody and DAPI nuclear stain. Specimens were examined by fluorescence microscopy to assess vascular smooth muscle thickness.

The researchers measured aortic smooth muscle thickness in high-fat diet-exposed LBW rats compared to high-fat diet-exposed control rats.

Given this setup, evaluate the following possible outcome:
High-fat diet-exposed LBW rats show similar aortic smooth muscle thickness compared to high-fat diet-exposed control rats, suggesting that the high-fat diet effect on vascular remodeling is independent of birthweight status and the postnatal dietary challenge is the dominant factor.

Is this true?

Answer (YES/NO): YES